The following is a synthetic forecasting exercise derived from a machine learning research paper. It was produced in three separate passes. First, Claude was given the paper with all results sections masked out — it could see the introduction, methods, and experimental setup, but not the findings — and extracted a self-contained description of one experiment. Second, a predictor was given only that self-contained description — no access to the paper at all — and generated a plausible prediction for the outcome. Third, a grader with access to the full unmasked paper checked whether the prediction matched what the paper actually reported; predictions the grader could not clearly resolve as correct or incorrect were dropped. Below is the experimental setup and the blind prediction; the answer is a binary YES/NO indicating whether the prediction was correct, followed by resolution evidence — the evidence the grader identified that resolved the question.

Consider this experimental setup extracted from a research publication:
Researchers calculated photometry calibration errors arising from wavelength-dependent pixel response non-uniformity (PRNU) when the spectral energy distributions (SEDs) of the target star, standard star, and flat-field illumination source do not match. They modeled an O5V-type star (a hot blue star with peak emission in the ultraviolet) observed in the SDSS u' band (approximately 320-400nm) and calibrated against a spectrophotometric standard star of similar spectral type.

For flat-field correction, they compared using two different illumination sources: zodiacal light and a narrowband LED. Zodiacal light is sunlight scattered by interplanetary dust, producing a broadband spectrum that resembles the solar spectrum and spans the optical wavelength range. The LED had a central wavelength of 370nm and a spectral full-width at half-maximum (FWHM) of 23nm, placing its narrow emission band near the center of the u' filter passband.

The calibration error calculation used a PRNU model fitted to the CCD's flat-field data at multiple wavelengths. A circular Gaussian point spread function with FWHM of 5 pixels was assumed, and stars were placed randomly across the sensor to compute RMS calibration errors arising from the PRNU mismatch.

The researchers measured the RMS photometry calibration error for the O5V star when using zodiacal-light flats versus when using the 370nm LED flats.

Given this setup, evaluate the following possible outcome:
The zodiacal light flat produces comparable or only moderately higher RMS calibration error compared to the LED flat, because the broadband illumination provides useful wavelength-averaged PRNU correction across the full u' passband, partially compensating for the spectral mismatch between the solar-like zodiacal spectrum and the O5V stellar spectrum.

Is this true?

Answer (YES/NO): NO